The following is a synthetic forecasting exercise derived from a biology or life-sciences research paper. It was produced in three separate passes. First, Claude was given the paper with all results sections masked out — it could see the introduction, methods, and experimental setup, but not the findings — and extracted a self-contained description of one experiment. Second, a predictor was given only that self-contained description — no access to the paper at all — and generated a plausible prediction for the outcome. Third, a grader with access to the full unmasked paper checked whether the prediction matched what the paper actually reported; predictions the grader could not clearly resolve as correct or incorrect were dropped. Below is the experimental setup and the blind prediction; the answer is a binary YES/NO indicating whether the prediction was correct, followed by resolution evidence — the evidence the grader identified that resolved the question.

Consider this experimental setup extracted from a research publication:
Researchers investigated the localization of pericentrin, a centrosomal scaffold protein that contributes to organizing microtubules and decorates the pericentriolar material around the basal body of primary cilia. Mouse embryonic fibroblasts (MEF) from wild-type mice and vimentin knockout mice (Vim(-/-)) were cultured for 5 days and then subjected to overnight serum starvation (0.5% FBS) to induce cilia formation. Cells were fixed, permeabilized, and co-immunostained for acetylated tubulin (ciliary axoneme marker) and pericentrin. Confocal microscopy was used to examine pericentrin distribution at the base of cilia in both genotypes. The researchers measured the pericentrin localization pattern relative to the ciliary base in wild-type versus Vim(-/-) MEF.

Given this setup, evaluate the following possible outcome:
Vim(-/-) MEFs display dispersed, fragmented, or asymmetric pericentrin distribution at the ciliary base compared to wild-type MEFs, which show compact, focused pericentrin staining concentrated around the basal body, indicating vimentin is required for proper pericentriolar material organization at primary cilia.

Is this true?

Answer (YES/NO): YES